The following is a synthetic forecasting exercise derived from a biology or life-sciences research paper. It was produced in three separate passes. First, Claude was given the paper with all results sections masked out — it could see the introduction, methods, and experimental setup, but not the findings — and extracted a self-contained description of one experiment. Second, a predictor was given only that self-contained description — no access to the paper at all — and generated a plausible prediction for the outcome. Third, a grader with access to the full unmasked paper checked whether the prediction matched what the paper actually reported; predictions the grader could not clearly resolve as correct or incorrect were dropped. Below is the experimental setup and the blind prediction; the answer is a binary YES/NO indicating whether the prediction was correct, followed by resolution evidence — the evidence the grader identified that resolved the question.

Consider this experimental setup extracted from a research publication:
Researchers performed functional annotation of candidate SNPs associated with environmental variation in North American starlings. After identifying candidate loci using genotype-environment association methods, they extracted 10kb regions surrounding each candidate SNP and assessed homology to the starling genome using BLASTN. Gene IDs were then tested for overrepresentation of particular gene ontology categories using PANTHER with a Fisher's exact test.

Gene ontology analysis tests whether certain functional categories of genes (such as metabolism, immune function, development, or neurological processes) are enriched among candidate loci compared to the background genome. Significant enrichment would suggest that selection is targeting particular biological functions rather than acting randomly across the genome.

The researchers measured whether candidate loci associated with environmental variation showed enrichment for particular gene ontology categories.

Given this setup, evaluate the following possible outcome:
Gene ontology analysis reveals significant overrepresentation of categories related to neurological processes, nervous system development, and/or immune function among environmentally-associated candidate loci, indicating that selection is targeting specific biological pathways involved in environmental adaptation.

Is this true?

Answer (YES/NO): NO